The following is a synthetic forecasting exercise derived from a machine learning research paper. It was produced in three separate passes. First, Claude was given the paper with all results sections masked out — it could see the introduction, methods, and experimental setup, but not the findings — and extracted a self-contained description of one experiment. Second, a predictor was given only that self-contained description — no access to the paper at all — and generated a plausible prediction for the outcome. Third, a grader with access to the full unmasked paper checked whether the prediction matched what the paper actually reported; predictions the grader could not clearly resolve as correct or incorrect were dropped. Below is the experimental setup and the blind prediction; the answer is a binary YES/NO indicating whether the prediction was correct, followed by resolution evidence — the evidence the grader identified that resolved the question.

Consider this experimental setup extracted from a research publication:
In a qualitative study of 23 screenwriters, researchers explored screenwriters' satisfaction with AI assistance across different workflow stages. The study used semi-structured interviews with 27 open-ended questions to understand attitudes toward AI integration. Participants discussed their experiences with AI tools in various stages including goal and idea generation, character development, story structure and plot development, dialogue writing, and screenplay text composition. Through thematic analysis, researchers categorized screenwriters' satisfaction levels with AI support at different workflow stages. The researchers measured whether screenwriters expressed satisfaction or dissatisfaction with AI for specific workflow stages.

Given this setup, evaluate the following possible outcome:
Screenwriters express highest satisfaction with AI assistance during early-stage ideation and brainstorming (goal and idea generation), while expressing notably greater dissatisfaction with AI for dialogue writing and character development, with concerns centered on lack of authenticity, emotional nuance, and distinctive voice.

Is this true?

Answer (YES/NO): NO